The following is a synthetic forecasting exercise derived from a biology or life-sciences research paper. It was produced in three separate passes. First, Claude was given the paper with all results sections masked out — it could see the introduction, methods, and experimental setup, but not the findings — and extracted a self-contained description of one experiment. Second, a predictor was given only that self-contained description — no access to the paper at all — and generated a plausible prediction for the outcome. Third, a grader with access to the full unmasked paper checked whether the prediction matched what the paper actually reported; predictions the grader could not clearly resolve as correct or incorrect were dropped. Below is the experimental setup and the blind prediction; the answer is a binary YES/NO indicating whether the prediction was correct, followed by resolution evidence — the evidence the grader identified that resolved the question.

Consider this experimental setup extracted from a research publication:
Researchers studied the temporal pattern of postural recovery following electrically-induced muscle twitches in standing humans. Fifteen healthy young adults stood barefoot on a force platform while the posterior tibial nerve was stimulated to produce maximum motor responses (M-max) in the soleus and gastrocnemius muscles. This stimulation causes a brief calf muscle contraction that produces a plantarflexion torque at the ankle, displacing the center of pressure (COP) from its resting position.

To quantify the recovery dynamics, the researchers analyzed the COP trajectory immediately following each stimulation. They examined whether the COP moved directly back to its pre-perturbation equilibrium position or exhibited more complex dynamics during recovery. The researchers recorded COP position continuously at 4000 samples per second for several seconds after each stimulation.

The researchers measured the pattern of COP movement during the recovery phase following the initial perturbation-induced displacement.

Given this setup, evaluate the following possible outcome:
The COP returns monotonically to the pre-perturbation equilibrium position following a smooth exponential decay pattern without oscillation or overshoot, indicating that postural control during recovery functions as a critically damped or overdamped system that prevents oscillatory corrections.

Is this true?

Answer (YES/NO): NO